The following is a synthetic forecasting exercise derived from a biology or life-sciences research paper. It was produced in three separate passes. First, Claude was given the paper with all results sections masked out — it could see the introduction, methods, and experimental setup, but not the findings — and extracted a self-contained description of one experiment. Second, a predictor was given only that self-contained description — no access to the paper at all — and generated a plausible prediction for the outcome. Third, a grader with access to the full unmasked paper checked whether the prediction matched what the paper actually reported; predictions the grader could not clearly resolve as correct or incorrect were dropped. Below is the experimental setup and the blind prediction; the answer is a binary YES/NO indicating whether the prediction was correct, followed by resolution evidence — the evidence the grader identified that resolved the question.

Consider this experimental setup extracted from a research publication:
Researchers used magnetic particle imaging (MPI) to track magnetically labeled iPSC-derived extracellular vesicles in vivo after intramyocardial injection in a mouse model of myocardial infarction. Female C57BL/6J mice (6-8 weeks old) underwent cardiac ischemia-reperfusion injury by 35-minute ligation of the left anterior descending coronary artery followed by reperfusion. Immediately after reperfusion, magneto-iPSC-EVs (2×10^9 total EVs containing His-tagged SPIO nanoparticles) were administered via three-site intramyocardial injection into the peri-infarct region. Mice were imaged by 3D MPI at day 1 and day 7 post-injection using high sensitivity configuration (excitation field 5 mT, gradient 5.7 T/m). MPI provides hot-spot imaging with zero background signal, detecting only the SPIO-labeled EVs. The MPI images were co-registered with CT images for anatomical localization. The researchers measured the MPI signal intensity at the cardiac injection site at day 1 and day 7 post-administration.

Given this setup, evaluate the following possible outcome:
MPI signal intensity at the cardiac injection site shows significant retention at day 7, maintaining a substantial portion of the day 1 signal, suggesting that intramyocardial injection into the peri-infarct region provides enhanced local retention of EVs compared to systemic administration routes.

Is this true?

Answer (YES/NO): NO